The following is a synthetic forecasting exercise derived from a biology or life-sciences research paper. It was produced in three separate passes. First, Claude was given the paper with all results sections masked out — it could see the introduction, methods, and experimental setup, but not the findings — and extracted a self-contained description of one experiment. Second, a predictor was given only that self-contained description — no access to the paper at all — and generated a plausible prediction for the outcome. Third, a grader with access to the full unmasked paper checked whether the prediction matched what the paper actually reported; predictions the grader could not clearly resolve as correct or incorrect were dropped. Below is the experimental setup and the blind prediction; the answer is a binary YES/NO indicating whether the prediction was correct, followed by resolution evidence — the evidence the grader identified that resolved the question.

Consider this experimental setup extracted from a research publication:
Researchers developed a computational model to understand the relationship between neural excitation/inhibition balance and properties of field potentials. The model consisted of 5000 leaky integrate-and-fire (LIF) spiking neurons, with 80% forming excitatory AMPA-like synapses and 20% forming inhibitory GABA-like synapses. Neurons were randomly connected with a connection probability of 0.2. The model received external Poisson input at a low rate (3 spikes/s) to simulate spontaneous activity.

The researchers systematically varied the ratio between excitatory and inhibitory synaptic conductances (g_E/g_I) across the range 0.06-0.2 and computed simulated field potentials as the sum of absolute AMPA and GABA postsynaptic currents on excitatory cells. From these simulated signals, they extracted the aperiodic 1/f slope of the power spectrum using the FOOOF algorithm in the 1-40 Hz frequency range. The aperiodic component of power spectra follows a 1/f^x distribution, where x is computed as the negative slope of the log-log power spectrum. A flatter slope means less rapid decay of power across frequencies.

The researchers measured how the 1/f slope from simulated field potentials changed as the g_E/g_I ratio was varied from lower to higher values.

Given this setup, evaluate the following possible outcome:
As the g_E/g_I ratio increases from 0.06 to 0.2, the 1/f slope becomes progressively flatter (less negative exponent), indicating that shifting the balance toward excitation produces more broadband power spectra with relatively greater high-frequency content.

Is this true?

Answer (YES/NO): YES